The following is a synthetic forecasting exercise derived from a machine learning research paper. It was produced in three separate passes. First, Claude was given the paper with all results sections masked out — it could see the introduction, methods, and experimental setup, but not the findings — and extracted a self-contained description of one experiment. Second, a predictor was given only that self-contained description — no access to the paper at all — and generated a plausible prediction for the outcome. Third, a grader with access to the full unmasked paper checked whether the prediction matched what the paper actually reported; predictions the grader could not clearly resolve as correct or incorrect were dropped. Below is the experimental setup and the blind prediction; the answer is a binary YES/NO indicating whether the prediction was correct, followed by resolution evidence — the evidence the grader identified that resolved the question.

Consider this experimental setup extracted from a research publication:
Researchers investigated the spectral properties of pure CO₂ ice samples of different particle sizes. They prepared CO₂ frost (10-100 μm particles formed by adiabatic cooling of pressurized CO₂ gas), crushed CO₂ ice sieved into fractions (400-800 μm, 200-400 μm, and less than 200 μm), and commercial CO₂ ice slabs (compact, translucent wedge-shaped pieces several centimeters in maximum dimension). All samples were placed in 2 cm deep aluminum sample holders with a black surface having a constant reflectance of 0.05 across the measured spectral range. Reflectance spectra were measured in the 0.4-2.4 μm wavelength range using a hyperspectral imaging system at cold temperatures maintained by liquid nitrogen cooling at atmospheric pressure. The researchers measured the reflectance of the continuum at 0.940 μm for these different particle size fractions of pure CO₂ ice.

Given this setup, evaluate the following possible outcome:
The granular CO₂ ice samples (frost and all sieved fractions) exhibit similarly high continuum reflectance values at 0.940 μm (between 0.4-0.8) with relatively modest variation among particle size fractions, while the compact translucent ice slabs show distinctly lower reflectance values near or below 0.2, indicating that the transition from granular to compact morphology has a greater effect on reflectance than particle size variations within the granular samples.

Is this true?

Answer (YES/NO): NO